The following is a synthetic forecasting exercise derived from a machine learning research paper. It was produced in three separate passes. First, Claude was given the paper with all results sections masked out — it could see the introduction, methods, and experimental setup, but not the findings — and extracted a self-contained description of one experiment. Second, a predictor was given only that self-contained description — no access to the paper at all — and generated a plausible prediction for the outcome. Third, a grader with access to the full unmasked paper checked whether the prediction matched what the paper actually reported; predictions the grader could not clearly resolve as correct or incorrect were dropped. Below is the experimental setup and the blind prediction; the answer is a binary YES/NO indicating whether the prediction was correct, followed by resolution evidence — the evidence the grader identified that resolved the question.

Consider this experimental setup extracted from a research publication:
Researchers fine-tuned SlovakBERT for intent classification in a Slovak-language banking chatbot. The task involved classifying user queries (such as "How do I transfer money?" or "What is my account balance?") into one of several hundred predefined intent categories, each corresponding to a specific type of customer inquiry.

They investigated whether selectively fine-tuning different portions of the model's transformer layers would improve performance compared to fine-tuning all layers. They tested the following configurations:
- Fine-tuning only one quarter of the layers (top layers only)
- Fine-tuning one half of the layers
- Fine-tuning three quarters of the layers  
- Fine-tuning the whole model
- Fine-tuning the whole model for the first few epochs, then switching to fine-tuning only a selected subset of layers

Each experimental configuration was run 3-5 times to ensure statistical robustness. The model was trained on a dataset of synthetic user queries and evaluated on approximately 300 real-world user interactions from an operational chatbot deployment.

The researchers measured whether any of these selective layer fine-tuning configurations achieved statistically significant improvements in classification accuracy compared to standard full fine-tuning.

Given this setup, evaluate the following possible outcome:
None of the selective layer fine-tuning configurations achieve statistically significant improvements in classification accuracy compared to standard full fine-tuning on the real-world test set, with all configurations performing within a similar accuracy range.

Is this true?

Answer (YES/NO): YES